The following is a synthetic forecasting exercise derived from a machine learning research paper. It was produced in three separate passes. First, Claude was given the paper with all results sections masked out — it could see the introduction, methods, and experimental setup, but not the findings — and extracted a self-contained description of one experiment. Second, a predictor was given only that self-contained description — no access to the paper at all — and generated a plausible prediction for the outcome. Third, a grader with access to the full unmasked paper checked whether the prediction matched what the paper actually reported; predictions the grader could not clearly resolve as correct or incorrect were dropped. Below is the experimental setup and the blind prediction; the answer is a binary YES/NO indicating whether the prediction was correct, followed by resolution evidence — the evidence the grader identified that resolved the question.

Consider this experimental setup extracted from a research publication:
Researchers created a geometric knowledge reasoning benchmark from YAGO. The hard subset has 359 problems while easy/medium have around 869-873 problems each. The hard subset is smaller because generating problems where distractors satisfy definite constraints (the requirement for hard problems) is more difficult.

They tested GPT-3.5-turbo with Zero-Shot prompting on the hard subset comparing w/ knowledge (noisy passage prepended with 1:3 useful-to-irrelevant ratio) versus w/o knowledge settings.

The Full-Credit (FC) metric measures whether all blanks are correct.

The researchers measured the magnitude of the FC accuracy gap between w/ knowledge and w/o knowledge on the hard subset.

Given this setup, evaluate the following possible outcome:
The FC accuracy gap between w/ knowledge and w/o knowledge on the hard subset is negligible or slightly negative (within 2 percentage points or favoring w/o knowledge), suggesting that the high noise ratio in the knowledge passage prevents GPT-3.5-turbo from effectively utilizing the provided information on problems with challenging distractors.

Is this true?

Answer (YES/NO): NO